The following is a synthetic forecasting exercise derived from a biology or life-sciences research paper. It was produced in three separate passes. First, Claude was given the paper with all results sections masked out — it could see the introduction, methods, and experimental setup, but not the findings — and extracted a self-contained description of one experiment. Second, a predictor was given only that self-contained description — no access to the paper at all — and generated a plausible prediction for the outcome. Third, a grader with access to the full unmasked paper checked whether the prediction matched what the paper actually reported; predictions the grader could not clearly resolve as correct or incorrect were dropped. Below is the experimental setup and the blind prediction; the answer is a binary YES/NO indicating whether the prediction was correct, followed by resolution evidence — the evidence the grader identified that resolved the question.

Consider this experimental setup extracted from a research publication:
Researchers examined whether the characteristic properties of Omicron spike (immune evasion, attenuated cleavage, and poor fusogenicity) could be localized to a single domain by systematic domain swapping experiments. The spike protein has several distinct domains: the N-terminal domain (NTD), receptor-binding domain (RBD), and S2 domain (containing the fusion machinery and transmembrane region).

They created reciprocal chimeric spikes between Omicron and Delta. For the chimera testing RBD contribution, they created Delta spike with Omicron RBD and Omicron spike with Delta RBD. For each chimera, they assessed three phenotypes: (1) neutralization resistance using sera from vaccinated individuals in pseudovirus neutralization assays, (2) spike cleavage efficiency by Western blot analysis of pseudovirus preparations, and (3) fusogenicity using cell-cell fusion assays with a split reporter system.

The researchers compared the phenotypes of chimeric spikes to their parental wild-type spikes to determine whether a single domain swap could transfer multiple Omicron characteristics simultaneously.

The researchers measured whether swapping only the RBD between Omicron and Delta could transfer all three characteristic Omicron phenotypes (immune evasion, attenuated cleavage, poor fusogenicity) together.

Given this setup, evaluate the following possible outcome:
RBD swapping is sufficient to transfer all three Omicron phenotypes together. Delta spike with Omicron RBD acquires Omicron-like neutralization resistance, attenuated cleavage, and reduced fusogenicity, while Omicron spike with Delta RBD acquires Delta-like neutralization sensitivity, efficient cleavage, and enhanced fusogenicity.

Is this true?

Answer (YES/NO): YES